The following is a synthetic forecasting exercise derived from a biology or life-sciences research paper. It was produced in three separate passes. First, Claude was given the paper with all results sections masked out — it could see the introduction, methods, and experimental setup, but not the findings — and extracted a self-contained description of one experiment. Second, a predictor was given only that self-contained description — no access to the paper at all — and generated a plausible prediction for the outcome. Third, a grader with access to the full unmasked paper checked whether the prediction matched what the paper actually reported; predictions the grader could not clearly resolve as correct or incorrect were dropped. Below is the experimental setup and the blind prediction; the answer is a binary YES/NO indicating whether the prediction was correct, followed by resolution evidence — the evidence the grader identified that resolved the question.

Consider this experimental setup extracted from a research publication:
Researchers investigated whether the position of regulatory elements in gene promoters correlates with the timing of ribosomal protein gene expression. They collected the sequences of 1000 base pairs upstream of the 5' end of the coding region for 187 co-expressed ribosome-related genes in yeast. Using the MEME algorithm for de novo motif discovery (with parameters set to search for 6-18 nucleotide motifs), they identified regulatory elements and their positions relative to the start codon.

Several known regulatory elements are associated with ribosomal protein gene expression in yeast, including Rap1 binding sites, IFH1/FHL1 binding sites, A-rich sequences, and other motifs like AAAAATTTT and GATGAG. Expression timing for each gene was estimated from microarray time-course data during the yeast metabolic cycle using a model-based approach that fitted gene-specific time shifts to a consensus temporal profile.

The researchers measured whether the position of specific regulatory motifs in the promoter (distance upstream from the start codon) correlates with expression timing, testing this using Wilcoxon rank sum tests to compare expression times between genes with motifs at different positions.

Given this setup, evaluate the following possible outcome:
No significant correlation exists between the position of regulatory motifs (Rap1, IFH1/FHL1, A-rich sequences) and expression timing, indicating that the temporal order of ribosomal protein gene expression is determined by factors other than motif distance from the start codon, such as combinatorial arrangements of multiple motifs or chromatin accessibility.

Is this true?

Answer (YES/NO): NO